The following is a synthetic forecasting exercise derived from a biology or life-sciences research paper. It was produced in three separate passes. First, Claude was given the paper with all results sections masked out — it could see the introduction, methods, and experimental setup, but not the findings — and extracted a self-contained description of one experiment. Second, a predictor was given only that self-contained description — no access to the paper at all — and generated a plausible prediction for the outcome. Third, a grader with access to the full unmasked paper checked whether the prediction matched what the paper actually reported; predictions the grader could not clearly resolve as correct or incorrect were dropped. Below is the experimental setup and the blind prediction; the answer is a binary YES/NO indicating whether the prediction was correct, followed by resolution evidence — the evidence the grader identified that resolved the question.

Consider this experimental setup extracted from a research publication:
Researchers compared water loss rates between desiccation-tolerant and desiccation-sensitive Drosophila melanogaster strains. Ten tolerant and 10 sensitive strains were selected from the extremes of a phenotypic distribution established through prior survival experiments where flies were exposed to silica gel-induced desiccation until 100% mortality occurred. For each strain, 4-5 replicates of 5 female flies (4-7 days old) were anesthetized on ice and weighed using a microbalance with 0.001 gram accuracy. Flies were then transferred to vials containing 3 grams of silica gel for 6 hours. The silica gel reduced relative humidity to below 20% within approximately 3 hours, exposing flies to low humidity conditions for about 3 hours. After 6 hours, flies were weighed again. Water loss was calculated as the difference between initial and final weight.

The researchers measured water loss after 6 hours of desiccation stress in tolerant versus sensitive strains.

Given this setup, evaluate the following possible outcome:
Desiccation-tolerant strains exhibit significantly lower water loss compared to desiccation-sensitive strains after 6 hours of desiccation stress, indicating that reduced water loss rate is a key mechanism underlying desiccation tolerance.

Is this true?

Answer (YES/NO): YES